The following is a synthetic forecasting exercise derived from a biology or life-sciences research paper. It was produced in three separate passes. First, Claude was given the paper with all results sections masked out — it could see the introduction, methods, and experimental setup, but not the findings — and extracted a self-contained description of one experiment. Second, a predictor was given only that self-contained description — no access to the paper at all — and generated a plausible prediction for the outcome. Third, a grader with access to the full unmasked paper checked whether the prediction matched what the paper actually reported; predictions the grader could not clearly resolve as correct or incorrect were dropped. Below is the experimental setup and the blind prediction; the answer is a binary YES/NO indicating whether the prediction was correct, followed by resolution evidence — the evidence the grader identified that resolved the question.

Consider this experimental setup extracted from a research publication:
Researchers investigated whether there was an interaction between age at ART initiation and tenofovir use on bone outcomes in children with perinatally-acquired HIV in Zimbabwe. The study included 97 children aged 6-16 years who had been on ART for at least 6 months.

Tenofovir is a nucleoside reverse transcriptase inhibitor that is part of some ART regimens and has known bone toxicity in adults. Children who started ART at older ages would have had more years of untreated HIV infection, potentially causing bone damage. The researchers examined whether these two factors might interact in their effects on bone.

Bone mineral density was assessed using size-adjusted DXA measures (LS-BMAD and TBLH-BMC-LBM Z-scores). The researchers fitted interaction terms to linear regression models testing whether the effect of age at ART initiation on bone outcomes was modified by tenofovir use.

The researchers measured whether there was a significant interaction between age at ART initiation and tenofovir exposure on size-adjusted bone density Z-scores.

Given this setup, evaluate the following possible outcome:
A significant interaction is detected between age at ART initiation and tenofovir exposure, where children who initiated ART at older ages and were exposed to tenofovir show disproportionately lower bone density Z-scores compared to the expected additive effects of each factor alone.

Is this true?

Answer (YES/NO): NO